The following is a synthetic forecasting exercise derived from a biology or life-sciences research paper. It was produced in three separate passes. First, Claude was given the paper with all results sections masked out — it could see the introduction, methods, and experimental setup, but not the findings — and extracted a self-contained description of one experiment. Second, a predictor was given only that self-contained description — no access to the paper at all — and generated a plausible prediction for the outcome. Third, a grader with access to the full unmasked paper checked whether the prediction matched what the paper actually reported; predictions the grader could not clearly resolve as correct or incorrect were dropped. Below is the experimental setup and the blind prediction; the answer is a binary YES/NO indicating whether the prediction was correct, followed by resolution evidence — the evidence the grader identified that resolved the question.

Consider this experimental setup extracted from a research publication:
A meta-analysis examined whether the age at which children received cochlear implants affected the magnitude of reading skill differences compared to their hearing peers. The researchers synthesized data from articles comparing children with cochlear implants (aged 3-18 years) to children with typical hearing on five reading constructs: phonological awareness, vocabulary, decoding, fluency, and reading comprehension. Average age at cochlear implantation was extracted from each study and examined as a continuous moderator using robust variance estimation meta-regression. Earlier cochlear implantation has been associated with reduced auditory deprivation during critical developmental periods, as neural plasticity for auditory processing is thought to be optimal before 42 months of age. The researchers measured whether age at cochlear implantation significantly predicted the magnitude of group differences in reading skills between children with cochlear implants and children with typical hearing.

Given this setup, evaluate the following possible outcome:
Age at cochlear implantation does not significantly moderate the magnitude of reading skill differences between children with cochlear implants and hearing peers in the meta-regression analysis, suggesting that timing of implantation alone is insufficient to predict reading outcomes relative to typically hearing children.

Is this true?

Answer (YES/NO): YES